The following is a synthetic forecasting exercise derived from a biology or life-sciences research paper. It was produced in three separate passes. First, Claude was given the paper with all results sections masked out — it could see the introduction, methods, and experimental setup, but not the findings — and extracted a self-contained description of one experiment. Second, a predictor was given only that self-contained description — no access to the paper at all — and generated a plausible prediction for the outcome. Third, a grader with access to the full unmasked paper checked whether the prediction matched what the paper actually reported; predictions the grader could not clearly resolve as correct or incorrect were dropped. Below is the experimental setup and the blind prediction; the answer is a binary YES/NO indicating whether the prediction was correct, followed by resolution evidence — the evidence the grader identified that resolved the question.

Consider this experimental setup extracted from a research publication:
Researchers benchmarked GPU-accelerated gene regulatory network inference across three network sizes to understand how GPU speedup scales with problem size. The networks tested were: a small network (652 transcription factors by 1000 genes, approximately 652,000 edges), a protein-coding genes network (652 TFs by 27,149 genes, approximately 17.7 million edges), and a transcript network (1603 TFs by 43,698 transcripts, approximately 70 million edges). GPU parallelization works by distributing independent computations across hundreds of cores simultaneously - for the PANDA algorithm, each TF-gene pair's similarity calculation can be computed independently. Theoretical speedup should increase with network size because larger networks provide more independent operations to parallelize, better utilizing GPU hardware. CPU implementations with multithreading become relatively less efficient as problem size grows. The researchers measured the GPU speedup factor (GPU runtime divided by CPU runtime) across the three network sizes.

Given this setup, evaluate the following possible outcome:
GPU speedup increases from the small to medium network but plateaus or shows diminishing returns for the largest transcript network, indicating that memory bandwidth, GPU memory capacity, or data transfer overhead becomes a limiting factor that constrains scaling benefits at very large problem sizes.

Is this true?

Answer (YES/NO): YES